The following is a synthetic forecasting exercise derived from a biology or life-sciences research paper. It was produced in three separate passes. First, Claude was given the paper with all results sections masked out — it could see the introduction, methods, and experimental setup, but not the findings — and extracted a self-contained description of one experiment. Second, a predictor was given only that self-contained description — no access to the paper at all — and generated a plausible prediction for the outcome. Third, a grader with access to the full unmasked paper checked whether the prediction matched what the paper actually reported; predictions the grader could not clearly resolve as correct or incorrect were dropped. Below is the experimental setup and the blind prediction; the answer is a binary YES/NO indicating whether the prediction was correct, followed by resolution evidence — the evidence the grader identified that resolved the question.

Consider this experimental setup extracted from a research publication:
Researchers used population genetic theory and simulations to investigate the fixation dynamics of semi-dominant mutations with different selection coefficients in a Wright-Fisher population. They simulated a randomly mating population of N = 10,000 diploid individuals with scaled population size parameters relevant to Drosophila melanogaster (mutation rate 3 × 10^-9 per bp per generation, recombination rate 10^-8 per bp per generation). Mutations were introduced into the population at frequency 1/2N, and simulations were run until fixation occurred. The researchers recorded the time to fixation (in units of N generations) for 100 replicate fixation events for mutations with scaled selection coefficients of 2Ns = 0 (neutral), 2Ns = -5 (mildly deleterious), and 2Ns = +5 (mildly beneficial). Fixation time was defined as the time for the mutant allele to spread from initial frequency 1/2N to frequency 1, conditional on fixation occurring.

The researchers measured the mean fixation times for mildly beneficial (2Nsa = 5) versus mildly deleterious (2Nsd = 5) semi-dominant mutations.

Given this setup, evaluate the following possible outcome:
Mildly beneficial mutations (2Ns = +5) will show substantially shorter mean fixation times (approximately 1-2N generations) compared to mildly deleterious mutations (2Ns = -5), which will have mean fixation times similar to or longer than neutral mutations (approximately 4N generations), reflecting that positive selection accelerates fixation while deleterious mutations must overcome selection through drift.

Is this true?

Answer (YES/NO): NO